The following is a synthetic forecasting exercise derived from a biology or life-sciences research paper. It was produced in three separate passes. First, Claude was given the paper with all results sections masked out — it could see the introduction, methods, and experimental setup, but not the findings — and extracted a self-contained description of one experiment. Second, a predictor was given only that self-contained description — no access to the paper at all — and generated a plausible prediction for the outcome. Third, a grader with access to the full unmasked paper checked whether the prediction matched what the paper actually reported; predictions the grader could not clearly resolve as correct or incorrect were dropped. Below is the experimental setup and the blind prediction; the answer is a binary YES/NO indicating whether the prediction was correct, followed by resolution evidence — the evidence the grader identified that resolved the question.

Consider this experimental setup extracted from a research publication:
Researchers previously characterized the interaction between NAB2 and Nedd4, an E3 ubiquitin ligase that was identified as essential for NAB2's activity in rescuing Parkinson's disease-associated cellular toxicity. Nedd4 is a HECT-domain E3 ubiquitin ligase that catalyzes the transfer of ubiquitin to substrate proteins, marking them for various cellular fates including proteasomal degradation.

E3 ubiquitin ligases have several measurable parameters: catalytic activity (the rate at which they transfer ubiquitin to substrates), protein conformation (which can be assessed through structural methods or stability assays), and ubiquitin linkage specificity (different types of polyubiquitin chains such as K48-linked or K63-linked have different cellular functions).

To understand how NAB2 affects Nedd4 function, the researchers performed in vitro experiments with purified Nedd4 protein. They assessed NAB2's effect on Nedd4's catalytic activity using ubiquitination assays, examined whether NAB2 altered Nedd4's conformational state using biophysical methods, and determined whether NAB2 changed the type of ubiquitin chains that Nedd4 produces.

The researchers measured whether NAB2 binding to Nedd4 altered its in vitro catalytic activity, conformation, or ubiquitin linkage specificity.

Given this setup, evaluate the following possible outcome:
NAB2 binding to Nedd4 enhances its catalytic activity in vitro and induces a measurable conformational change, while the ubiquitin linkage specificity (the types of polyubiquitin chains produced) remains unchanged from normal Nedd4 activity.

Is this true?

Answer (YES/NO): NO